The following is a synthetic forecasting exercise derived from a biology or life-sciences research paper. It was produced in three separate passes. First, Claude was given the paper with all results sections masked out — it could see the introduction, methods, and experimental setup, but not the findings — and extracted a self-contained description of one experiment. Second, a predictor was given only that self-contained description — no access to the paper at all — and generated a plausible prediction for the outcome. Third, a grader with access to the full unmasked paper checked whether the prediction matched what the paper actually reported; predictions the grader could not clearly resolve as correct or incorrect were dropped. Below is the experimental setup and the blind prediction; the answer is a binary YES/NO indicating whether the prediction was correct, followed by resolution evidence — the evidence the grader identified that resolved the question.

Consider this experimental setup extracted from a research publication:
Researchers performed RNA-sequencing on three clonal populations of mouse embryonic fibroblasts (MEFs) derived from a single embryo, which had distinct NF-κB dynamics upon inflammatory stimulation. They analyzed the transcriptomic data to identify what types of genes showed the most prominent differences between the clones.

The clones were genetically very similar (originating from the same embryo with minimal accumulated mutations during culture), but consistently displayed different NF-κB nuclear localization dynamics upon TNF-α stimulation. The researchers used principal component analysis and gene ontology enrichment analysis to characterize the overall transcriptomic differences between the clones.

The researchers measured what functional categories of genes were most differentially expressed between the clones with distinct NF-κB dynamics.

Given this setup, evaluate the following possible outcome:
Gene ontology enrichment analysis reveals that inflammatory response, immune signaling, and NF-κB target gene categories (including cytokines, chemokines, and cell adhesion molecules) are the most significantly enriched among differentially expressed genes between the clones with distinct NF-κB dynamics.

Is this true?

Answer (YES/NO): NO